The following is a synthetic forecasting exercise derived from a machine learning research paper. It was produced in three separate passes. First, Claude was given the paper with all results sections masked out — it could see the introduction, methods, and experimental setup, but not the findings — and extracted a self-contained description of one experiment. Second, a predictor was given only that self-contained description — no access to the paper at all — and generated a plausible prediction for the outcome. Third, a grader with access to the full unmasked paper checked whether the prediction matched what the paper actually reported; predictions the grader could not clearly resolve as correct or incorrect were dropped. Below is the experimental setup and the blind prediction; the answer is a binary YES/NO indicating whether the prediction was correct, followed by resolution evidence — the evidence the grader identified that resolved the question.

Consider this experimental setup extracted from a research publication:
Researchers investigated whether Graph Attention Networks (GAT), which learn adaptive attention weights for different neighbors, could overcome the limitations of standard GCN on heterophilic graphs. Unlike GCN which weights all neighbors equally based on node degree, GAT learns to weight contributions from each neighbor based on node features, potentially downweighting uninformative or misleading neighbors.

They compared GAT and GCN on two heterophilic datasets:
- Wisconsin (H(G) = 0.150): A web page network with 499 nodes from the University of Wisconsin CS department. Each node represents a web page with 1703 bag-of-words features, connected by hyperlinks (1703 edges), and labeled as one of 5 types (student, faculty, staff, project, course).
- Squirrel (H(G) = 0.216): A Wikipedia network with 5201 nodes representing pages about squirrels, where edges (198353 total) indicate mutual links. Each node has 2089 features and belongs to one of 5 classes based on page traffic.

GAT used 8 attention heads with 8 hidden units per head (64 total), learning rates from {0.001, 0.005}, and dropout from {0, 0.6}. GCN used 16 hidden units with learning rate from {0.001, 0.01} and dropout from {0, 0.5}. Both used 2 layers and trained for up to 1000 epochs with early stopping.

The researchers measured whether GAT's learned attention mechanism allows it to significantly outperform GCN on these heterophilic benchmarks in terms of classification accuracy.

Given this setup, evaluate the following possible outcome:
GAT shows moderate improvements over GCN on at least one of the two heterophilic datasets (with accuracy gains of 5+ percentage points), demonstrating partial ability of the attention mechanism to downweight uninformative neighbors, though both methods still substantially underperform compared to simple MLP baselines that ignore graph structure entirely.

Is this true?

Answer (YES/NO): NO